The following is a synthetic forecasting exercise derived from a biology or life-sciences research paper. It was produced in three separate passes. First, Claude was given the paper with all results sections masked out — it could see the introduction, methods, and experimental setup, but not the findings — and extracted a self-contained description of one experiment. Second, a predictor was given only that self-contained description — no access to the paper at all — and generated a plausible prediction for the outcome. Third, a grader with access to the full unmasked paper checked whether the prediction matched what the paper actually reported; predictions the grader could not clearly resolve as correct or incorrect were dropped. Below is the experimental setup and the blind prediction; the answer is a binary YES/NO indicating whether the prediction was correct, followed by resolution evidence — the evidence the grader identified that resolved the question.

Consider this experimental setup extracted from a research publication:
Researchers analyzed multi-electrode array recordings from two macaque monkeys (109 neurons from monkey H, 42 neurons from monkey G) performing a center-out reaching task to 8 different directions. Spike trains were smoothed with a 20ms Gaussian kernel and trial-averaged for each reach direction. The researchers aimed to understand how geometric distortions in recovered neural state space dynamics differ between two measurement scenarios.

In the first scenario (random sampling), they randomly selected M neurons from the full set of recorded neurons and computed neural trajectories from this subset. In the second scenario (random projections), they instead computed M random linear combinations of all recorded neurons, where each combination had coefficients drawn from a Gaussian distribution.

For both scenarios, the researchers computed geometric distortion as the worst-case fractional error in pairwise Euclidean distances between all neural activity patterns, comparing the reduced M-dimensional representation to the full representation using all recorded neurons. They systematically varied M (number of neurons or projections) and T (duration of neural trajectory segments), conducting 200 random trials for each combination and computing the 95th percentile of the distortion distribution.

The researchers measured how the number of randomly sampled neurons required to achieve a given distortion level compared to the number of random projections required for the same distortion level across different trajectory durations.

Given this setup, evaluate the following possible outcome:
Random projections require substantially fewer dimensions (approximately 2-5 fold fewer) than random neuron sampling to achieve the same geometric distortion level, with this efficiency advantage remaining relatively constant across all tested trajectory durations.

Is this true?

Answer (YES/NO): NO